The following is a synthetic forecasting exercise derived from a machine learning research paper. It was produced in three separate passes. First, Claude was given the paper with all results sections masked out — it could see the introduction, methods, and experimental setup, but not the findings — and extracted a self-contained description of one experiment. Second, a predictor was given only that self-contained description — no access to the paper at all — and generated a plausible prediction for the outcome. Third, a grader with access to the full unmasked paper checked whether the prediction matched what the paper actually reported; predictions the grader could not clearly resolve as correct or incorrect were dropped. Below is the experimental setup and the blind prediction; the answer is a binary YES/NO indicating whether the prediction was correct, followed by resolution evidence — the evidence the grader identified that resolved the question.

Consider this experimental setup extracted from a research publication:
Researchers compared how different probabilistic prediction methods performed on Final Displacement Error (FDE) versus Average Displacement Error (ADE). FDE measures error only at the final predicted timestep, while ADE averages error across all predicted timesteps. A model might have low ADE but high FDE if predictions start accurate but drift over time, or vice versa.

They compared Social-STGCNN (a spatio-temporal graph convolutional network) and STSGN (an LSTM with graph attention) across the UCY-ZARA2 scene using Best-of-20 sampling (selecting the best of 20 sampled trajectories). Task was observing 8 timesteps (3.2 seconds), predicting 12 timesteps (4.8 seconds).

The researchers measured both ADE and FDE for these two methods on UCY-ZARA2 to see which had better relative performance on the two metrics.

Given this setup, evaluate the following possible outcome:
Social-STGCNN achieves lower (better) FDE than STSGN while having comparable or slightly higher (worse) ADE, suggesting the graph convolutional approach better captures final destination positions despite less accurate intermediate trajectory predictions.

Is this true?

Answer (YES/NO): YES